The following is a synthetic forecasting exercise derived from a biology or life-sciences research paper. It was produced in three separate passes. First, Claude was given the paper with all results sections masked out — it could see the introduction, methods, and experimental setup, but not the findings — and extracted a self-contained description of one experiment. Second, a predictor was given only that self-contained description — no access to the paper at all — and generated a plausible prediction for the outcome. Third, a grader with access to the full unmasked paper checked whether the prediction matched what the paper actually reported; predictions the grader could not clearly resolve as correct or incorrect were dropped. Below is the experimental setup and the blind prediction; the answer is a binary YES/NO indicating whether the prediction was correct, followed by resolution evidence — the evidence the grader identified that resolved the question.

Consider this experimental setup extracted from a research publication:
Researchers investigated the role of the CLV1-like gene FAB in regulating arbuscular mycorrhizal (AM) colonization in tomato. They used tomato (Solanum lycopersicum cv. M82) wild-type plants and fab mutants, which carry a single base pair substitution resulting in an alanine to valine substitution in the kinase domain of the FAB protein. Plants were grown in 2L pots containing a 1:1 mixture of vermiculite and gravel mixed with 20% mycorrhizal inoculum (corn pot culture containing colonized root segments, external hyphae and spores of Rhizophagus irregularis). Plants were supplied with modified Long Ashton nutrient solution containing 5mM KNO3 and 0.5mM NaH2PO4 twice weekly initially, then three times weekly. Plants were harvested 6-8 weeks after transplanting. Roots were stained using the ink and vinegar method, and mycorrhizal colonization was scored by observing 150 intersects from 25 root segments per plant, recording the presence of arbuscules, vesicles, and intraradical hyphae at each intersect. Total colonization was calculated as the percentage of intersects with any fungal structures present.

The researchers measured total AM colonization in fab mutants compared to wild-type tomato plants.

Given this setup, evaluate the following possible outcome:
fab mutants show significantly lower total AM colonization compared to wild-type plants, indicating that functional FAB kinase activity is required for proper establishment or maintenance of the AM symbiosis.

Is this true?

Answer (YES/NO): NO